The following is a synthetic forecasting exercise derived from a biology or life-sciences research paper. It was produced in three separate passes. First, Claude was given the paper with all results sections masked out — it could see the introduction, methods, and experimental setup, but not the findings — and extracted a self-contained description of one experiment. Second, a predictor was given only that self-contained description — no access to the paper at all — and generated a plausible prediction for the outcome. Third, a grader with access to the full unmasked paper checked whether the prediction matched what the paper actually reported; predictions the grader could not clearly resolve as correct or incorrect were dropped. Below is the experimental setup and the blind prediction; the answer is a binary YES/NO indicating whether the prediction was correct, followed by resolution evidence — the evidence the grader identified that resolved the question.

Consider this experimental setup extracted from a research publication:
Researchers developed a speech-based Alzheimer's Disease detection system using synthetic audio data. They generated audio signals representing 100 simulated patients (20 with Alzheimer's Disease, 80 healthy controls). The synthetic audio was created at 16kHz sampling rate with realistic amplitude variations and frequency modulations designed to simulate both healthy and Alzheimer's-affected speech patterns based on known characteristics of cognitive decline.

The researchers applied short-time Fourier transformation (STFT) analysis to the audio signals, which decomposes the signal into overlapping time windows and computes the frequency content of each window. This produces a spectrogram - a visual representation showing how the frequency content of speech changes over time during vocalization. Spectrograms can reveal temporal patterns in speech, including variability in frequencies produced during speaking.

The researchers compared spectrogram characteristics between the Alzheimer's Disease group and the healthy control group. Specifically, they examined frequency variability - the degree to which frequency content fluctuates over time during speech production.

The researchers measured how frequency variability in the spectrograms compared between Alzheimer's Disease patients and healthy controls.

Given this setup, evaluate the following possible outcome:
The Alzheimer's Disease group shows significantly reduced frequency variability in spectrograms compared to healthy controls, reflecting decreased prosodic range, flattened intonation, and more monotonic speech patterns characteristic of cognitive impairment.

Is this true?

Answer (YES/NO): YES